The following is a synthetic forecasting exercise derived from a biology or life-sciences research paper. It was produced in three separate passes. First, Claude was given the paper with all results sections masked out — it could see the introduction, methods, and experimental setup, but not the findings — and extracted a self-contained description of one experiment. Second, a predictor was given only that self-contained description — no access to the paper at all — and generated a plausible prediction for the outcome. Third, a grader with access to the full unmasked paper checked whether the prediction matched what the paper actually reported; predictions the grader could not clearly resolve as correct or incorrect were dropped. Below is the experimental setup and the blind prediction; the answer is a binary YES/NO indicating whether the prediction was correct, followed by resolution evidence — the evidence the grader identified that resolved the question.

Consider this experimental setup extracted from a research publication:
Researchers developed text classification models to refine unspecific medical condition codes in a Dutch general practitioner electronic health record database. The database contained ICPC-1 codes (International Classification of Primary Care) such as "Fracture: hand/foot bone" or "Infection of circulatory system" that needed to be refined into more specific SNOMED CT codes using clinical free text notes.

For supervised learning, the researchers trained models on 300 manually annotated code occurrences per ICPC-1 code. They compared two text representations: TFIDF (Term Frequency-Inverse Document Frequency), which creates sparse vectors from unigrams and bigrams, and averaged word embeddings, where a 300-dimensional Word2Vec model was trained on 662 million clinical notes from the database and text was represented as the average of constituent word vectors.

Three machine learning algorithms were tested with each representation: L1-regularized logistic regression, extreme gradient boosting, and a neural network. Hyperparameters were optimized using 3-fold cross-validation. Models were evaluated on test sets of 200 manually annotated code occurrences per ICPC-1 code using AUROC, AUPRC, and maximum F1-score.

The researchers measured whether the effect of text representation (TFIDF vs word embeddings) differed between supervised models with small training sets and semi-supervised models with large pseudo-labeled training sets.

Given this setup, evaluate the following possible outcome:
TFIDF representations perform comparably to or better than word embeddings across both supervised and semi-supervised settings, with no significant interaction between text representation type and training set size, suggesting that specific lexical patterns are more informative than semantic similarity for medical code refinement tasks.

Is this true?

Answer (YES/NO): NO